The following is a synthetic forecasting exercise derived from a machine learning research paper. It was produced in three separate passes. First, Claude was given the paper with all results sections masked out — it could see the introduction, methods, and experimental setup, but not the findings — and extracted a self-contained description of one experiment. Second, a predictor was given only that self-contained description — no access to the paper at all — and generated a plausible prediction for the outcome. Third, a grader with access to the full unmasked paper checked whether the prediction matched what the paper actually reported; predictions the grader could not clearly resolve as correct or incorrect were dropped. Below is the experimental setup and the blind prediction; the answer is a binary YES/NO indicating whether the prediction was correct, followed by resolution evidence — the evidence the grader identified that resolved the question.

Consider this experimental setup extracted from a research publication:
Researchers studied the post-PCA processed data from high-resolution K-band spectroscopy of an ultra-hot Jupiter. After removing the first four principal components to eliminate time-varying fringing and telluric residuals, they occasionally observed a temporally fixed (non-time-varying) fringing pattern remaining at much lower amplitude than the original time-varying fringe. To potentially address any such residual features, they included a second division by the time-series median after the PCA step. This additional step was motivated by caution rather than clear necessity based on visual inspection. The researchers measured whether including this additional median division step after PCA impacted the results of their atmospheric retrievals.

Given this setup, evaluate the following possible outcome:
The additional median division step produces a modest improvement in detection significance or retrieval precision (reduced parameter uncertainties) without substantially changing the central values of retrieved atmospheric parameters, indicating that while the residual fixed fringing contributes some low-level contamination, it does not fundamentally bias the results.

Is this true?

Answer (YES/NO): NO